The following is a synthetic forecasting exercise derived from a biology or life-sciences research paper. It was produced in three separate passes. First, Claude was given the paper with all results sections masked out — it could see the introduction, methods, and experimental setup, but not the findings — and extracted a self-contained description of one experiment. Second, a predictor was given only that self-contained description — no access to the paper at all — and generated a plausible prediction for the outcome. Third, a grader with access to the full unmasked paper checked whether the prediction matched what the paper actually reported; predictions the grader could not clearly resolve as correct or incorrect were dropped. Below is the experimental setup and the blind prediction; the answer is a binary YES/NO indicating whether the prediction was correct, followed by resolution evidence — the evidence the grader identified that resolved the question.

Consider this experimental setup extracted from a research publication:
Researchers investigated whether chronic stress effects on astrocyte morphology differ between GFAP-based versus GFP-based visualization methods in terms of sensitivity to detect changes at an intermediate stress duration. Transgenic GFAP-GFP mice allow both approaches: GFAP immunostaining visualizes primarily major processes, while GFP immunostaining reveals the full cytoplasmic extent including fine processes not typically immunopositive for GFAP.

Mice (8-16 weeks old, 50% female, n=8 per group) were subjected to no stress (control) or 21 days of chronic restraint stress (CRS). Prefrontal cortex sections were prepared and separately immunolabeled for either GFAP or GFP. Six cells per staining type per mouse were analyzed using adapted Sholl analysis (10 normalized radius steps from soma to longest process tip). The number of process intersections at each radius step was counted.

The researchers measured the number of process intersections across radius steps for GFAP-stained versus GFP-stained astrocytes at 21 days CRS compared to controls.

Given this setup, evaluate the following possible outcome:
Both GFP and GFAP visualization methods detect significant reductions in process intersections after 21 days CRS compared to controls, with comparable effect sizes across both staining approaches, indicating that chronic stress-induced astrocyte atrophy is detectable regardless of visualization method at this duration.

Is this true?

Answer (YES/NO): NO